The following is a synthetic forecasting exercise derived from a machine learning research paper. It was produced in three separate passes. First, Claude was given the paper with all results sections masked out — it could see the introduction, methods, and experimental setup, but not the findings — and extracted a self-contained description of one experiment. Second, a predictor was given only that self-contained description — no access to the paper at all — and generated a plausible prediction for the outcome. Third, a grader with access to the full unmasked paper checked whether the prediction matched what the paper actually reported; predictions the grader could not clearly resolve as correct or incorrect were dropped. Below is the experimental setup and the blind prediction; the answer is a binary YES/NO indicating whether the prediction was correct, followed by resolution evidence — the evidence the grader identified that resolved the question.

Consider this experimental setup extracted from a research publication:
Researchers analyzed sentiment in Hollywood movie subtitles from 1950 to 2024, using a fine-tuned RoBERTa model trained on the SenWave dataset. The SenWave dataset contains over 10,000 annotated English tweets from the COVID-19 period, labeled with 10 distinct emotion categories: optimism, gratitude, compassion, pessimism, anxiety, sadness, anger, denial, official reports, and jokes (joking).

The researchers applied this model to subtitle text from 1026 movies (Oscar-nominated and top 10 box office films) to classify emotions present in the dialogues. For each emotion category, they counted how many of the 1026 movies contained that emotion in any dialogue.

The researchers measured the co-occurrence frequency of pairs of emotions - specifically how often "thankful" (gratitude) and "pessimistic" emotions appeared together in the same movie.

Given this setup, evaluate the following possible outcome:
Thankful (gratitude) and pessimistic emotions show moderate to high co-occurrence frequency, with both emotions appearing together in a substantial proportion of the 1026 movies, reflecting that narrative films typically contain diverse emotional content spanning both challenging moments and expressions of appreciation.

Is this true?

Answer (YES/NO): NO